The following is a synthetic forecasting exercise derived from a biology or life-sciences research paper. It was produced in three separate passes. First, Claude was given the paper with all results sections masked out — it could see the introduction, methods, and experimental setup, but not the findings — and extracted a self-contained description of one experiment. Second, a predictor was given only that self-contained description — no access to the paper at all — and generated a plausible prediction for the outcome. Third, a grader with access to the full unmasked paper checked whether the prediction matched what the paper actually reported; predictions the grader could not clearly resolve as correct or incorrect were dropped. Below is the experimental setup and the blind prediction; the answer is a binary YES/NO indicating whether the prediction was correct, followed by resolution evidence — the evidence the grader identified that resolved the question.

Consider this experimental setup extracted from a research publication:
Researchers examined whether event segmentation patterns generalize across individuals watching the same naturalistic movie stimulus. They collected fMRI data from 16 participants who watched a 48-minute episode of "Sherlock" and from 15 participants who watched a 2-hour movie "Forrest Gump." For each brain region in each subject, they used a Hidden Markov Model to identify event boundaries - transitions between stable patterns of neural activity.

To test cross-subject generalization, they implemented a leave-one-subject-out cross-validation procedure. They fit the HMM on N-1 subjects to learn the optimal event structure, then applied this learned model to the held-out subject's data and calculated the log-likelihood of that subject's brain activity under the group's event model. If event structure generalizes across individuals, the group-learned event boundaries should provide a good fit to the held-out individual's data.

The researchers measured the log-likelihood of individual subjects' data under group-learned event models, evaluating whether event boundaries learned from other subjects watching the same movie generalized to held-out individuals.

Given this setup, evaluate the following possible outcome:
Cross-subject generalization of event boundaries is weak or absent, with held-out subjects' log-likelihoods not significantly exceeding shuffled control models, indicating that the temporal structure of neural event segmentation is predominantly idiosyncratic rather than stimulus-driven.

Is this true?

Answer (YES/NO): NO